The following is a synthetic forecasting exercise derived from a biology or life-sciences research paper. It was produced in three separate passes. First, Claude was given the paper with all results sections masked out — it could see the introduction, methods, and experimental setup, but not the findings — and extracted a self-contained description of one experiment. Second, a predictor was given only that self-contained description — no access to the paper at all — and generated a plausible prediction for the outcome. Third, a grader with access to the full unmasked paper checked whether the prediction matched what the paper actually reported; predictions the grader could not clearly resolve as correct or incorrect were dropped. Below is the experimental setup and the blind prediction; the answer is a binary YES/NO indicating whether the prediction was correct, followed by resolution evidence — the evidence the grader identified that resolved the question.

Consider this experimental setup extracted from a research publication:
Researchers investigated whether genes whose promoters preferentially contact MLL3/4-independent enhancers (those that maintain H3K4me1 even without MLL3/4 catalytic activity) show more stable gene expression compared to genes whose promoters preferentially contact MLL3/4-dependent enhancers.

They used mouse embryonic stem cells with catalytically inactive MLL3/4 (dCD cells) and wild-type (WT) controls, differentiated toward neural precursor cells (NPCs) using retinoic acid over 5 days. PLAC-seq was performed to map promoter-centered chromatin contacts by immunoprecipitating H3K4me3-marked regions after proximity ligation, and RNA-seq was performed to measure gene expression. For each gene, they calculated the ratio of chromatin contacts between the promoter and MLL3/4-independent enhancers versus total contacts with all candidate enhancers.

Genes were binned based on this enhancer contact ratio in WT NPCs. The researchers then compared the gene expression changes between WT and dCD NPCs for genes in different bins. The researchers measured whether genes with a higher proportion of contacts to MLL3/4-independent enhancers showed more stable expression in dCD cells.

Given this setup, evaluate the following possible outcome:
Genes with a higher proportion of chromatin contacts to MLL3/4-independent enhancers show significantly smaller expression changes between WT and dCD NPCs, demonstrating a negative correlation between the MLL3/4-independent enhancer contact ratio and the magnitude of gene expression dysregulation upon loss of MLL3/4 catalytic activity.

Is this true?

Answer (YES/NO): YES